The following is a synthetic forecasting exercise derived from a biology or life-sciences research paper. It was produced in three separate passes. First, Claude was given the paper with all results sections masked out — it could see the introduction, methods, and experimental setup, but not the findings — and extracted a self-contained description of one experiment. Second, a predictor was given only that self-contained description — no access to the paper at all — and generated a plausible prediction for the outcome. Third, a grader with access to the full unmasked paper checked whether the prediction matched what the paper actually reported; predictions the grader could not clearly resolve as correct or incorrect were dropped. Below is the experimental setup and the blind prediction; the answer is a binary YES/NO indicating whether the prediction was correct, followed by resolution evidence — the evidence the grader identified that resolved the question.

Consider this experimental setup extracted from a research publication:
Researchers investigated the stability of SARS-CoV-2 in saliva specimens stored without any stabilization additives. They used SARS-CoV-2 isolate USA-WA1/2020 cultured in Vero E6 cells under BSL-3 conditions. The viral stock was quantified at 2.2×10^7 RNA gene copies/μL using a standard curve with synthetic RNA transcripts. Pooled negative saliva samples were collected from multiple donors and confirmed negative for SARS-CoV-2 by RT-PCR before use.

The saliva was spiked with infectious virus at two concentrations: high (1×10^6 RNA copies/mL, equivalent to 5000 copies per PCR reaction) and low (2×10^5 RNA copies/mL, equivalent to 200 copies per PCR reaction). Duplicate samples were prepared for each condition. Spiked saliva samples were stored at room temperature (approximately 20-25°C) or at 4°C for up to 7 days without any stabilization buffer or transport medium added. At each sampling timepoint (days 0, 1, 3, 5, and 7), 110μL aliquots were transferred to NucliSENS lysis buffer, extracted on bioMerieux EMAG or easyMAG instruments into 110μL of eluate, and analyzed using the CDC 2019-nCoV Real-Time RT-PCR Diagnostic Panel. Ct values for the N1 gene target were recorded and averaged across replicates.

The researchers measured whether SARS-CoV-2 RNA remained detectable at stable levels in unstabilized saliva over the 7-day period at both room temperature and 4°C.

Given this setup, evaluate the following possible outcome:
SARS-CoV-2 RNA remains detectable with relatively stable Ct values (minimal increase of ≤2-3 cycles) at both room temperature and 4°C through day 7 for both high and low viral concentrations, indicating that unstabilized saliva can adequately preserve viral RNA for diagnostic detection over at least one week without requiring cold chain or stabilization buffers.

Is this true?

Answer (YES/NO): YES